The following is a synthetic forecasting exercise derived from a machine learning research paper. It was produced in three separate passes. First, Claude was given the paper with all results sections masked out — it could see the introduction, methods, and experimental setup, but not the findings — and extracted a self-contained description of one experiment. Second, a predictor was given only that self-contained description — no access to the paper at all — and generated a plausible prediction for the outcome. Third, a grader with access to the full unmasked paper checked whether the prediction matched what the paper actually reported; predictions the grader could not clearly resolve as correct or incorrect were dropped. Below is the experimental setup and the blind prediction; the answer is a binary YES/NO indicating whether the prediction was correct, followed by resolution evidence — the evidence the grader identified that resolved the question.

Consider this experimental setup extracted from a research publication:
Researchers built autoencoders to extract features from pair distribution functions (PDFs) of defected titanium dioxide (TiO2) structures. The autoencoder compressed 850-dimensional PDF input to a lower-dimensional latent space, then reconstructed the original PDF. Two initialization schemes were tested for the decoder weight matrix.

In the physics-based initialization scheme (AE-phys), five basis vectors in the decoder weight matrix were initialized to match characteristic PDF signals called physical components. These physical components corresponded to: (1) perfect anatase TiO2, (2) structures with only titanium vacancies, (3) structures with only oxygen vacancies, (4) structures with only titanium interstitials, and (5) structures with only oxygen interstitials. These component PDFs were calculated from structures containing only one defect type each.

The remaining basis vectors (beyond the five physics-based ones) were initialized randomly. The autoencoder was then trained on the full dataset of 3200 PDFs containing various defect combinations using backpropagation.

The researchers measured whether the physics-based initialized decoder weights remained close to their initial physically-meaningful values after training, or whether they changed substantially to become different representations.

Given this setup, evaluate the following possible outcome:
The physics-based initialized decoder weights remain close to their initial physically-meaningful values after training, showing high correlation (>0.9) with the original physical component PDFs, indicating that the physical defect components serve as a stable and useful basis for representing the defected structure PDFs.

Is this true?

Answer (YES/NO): NO